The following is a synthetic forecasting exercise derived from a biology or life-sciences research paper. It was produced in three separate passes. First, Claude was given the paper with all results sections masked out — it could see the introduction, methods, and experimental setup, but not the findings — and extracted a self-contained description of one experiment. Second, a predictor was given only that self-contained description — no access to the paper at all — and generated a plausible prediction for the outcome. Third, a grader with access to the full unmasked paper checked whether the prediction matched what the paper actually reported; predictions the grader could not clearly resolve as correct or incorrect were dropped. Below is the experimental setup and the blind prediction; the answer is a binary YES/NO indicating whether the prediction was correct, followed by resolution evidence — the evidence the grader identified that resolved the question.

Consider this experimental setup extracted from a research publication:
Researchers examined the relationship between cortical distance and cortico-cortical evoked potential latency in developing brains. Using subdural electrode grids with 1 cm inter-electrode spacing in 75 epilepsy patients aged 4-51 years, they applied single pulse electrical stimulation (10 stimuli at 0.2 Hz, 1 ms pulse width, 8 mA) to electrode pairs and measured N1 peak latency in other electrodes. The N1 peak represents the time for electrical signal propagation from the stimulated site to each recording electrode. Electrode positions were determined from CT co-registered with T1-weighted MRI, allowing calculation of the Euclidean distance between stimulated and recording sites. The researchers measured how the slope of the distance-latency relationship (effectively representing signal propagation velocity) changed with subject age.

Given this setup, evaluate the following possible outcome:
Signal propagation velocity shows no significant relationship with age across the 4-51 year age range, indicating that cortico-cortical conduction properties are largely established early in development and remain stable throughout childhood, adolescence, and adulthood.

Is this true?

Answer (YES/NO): NO